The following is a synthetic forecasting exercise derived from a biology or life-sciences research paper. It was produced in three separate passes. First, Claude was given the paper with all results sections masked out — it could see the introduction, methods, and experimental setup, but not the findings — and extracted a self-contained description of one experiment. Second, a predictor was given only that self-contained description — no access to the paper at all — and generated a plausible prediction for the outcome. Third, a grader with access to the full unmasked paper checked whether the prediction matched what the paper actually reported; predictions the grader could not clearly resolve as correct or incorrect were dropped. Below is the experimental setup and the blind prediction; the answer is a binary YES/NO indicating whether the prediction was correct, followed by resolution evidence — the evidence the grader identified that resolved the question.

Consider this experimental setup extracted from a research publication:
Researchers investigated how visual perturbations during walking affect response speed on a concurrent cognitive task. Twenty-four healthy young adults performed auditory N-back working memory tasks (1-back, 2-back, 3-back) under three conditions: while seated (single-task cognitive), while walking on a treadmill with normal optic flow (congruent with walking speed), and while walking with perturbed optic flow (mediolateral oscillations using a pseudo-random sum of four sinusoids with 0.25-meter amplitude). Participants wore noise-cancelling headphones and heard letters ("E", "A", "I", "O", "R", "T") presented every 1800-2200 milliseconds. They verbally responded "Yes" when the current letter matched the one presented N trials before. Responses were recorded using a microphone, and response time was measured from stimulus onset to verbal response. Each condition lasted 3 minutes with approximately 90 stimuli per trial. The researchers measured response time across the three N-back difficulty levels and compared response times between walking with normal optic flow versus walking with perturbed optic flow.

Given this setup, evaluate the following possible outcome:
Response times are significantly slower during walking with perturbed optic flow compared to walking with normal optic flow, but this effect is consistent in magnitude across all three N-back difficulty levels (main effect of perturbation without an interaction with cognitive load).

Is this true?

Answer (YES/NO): NO